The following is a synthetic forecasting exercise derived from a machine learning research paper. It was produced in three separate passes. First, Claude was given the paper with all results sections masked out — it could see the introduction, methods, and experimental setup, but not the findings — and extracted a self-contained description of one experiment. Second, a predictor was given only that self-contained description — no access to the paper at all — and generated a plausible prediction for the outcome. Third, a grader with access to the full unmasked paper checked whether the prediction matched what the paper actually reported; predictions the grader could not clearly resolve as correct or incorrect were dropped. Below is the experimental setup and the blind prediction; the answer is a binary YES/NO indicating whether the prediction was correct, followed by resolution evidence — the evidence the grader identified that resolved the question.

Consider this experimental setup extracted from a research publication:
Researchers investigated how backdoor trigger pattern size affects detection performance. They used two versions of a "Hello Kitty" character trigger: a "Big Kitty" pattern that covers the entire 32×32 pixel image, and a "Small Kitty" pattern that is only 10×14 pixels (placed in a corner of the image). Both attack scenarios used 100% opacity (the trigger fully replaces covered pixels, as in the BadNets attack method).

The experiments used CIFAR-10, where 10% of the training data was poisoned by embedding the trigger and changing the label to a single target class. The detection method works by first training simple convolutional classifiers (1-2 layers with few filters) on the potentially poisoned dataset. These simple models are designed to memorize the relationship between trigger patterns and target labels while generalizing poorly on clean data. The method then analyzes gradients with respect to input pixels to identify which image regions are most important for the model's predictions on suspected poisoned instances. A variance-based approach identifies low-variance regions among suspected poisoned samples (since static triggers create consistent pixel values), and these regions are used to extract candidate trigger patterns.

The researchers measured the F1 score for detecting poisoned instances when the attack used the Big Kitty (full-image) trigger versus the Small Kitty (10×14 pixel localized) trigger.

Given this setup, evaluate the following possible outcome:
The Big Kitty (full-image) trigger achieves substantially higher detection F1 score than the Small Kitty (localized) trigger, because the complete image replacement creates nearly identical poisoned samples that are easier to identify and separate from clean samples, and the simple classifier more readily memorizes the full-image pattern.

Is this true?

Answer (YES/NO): NO